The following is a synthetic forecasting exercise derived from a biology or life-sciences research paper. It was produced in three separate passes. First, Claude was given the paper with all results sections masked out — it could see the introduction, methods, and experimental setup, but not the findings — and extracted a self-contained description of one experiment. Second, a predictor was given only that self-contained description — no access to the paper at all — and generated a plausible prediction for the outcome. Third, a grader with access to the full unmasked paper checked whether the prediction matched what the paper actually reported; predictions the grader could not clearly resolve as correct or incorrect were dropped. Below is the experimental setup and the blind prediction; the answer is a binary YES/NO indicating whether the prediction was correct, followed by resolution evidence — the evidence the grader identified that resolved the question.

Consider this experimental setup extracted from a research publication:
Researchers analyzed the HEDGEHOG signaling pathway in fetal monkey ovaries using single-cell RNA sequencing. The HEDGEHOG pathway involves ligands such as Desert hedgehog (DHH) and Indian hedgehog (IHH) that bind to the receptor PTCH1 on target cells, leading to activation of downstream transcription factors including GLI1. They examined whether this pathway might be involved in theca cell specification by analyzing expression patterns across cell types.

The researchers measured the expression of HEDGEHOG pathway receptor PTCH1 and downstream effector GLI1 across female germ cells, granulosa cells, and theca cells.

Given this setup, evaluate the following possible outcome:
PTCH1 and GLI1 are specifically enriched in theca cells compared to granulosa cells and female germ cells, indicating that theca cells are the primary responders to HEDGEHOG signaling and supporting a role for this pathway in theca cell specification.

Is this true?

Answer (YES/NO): YES